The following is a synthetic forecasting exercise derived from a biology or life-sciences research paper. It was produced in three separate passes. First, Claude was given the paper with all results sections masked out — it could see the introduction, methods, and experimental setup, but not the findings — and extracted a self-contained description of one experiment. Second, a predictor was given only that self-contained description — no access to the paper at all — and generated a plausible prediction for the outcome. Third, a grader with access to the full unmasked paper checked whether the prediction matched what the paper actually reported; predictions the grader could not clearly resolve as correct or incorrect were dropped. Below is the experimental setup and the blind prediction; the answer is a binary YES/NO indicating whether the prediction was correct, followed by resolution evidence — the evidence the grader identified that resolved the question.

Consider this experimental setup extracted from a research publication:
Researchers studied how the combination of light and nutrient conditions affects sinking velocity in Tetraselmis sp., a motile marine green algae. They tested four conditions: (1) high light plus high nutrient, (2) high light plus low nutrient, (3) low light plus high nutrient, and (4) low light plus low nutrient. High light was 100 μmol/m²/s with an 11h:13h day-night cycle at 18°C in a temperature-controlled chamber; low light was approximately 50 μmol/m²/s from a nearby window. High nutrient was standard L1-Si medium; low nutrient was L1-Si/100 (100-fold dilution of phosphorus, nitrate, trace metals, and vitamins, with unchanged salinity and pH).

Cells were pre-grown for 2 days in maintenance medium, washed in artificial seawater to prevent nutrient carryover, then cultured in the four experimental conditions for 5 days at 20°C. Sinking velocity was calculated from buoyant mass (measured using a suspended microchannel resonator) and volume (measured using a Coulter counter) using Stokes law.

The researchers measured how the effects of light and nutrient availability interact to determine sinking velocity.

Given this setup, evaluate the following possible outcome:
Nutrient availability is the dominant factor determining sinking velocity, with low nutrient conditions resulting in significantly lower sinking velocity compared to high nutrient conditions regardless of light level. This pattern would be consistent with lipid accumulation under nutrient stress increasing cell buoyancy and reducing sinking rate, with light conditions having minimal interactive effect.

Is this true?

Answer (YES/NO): NO